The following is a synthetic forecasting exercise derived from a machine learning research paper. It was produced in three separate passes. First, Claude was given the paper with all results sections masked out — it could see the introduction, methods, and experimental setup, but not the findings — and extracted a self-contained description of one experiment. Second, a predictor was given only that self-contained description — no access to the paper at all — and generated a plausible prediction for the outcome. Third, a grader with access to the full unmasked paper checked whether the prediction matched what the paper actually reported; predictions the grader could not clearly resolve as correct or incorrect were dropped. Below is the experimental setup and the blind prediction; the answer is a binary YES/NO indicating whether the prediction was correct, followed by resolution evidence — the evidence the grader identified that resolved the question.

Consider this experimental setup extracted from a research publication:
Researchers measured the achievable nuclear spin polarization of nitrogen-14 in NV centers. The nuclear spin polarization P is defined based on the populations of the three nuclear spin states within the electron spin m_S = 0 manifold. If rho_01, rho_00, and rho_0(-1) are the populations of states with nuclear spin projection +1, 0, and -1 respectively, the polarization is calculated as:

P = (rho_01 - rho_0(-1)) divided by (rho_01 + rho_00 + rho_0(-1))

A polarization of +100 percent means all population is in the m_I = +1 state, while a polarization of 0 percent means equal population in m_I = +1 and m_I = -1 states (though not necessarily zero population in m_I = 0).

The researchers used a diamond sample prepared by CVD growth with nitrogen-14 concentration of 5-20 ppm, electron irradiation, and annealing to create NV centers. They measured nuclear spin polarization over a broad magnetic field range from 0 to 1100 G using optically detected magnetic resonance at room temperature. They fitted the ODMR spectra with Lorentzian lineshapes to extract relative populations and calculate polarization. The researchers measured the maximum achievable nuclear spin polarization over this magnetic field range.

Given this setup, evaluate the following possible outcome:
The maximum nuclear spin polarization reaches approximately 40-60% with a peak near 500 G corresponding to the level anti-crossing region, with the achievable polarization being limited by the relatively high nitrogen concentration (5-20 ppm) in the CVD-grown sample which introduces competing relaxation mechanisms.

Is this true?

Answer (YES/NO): NO